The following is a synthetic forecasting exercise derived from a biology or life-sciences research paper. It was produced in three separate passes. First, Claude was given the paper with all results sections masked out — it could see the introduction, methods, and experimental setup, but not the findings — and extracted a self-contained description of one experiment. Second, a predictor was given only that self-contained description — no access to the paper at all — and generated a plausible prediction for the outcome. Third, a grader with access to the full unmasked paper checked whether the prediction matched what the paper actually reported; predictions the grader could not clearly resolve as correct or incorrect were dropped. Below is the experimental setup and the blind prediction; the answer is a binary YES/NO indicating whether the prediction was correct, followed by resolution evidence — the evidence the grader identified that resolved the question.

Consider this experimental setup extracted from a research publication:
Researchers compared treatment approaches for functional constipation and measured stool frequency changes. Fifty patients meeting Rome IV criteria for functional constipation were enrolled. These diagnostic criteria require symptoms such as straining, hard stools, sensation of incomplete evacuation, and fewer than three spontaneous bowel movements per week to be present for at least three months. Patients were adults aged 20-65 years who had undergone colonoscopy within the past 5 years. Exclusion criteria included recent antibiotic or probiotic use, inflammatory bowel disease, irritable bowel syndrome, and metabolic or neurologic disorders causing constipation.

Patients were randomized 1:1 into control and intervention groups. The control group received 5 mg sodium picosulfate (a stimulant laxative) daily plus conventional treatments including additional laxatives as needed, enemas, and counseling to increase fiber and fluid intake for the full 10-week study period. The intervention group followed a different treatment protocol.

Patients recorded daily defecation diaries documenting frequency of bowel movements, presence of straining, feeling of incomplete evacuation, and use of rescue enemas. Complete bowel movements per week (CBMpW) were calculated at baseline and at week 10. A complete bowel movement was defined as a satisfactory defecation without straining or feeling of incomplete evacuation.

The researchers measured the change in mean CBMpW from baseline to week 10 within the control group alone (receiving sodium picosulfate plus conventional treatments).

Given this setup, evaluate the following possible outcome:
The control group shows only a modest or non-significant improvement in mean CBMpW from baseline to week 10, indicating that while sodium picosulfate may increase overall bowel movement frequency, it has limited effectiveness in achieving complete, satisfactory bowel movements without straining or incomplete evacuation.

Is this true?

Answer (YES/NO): NO